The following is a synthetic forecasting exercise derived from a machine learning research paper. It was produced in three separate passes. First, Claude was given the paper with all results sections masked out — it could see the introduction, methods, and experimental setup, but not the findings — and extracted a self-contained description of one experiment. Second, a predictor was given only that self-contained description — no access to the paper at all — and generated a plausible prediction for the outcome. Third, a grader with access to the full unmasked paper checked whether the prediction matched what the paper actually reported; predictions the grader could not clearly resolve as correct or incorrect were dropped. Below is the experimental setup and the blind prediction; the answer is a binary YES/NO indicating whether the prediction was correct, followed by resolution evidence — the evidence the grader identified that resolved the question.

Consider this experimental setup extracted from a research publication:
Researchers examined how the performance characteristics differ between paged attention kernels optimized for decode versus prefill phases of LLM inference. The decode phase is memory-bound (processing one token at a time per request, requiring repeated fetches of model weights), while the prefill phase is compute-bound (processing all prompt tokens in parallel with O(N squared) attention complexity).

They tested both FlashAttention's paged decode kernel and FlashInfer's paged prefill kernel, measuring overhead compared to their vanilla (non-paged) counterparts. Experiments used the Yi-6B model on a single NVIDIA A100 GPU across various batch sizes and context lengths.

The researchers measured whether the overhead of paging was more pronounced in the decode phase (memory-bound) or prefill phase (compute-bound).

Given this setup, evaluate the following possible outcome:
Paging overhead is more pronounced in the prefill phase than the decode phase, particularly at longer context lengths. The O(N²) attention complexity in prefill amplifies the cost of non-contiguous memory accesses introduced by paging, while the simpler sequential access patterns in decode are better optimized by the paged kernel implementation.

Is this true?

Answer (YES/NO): NO